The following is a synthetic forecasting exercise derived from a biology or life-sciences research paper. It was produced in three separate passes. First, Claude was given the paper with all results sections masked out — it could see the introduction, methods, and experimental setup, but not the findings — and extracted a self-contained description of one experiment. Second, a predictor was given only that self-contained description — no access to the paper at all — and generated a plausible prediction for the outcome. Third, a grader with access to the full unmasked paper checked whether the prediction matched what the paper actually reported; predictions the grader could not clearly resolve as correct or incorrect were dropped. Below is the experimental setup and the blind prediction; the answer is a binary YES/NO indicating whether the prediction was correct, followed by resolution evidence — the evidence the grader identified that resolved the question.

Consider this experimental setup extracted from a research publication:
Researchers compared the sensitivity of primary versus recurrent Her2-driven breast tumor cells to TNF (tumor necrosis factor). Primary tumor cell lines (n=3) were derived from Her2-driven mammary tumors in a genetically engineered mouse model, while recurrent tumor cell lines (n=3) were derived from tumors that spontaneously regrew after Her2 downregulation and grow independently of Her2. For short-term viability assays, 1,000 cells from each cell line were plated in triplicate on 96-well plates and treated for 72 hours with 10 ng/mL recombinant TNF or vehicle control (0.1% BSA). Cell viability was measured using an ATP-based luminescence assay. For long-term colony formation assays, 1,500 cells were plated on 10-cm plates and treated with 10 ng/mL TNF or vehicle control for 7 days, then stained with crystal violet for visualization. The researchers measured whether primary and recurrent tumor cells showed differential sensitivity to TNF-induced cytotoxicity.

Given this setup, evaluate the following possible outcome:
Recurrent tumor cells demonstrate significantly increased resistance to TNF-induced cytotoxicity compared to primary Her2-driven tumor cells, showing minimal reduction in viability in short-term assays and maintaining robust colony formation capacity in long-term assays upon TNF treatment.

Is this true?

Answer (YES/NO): NO